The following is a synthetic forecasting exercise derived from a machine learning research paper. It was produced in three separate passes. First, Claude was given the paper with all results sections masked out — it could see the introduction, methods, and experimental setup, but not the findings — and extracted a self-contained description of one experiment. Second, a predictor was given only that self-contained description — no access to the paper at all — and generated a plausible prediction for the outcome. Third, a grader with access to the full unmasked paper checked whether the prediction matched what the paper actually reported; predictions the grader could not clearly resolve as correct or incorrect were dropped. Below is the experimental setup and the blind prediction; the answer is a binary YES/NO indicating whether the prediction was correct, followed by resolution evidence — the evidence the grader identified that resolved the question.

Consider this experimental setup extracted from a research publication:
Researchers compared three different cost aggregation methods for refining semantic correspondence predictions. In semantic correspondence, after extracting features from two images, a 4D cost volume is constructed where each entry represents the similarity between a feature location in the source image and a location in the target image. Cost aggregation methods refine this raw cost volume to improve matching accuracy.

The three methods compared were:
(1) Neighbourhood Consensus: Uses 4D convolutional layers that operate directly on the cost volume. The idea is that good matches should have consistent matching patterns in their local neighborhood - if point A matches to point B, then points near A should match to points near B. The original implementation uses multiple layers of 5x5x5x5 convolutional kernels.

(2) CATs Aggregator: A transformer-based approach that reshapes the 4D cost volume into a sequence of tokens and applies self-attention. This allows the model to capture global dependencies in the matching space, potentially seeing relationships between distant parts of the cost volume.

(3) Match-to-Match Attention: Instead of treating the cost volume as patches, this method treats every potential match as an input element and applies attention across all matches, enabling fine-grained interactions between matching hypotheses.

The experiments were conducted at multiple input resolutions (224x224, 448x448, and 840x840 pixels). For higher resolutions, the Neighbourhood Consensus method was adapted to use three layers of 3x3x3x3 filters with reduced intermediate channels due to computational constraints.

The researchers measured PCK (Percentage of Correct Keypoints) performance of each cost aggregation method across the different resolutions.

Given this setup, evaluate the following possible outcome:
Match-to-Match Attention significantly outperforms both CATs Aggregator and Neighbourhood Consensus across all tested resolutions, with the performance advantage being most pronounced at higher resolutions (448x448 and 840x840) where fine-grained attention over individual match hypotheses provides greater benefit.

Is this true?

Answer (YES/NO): NO